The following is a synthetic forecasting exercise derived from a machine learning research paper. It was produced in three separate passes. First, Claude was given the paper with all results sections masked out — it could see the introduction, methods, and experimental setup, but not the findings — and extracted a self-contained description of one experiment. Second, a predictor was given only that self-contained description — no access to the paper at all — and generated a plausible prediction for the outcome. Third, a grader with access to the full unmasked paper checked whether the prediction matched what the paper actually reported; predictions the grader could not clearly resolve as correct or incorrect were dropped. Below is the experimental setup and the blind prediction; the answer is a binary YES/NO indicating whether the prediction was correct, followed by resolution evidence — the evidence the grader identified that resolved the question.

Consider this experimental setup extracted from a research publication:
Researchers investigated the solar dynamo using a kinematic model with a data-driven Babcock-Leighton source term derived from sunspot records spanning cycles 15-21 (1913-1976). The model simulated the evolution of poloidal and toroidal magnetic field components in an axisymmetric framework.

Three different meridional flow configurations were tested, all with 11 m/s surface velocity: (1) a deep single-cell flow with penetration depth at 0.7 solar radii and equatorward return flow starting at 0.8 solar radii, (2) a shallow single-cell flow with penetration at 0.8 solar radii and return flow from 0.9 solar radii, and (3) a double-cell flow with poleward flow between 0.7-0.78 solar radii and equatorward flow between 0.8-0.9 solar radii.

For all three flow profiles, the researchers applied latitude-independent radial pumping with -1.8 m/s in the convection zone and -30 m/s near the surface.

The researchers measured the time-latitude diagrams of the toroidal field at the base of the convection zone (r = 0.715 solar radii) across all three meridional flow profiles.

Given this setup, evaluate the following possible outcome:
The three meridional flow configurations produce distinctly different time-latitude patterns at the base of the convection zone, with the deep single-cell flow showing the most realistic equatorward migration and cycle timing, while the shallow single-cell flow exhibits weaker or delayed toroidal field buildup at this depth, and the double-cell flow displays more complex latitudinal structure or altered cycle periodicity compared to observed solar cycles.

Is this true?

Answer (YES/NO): NO